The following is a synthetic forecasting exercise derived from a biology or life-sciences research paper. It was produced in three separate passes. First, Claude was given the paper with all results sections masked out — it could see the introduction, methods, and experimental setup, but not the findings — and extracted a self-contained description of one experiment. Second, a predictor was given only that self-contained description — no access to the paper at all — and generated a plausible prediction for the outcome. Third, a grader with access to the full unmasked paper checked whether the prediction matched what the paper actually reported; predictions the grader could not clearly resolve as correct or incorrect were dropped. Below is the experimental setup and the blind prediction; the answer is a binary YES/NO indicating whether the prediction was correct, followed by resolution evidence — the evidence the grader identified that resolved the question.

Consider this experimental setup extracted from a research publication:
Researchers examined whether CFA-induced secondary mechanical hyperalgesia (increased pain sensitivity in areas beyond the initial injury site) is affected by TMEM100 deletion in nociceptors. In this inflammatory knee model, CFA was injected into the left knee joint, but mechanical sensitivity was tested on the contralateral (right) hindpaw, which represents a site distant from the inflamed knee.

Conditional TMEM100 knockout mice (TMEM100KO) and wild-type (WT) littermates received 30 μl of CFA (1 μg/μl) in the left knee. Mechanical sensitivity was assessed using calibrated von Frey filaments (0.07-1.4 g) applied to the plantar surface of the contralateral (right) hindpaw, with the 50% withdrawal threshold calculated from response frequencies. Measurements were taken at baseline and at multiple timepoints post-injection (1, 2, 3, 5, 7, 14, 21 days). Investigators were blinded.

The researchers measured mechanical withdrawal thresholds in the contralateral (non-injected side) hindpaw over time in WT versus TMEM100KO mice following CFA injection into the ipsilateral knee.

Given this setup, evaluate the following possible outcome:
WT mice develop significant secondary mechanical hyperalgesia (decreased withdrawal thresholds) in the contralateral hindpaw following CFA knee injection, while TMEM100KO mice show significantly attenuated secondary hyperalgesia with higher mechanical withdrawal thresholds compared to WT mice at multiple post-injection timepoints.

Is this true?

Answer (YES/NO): YES